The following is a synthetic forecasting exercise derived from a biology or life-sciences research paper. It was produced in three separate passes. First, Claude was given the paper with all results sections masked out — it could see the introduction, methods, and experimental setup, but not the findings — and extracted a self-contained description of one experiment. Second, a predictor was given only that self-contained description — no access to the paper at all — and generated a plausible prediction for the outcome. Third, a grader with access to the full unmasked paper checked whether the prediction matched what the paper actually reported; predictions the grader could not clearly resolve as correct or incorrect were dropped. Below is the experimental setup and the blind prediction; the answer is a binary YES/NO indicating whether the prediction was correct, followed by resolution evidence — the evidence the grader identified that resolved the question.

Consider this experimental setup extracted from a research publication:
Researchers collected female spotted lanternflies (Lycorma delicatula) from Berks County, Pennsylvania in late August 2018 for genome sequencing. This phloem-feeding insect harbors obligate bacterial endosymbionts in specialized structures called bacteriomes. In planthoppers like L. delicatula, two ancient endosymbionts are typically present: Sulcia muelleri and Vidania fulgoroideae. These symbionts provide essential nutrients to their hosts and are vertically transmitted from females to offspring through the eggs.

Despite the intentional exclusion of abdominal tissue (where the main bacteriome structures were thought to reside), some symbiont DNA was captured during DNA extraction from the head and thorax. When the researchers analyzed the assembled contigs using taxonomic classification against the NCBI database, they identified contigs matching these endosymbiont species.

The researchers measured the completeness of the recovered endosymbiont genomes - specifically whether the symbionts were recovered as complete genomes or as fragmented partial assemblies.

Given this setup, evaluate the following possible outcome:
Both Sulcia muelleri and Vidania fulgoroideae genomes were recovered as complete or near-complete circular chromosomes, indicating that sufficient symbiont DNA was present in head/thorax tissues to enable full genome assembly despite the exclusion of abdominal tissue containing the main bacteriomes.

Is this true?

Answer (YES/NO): YES